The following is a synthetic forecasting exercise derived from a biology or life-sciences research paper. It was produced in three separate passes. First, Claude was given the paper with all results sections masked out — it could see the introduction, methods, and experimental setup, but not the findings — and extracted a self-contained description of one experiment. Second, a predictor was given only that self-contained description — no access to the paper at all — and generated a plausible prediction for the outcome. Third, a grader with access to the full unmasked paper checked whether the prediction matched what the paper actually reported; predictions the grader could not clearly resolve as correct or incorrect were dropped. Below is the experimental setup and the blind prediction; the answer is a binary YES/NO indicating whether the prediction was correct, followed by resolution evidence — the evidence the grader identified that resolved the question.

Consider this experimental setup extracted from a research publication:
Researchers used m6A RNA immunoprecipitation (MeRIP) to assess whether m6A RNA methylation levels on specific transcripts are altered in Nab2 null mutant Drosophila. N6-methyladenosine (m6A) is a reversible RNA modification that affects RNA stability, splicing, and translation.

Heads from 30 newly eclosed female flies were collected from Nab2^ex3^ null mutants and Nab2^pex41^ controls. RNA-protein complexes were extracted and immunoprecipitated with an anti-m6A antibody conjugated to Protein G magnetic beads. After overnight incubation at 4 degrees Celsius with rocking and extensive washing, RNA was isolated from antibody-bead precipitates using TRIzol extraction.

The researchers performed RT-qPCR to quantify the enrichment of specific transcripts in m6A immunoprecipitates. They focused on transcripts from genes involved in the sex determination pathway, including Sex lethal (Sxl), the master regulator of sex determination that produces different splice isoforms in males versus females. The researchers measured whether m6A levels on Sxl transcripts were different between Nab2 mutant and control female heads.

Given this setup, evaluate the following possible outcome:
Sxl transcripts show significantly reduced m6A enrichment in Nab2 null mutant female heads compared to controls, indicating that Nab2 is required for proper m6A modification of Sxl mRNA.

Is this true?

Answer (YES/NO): NO